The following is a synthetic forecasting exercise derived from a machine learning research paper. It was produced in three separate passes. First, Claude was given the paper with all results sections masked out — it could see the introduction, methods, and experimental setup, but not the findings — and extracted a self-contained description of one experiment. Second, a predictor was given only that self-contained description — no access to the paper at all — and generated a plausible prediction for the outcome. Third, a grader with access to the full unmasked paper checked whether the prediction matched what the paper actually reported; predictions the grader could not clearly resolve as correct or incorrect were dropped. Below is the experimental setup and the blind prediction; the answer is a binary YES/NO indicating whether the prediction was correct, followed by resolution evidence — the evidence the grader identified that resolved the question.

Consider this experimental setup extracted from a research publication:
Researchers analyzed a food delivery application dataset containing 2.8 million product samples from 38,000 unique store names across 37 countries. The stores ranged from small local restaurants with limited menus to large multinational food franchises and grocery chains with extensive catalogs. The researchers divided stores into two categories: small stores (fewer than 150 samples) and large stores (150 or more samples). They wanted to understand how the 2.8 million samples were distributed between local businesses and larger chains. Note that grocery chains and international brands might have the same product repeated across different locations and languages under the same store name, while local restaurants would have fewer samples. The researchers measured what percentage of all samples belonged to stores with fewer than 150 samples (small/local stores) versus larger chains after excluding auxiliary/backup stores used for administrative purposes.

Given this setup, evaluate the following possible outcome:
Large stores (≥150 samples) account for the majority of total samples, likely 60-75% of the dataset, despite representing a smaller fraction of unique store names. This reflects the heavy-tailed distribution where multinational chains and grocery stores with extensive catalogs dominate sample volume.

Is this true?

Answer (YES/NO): NO